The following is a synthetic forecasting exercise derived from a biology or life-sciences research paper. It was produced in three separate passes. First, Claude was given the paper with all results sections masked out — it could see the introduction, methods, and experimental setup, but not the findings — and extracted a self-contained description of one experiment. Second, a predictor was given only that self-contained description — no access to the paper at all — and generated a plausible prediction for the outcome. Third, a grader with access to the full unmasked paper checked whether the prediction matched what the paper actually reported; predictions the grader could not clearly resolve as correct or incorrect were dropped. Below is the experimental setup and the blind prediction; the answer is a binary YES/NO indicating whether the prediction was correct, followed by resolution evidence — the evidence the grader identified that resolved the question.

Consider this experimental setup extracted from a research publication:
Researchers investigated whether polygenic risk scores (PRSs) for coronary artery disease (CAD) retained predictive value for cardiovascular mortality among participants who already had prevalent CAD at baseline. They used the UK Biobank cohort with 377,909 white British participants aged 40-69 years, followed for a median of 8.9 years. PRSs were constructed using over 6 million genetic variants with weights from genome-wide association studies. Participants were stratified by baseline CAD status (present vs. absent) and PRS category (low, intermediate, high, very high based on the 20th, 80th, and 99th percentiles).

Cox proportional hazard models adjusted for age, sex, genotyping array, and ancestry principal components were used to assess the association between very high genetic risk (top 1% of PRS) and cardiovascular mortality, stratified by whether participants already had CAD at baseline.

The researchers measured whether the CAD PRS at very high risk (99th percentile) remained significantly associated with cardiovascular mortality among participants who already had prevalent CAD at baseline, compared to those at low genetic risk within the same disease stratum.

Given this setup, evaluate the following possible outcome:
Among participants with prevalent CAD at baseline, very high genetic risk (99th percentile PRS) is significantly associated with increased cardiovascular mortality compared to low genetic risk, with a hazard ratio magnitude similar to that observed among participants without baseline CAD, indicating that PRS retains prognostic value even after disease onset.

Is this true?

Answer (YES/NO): NO